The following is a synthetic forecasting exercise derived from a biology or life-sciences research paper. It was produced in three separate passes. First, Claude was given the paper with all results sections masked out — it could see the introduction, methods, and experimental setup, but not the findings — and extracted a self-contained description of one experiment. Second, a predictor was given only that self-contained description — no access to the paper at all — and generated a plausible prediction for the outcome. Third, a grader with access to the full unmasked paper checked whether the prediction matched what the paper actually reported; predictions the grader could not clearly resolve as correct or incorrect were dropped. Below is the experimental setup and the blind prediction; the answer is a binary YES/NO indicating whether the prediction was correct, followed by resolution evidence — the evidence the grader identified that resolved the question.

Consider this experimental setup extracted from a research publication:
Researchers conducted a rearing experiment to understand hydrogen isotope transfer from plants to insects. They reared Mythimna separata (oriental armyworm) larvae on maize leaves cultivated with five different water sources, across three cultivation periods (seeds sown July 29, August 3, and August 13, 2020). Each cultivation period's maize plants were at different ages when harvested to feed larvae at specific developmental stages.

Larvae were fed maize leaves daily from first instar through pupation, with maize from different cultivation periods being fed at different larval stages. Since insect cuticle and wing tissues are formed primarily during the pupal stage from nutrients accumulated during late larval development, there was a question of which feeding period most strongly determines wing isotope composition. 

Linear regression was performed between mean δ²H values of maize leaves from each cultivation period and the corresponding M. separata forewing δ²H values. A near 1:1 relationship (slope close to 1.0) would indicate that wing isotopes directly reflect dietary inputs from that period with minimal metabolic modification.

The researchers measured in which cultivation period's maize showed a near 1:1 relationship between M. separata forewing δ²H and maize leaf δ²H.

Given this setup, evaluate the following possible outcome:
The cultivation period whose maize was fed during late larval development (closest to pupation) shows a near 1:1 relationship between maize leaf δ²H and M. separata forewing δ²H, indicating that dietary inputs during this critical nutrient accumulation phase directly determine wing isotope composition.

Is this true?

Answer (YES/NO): YES